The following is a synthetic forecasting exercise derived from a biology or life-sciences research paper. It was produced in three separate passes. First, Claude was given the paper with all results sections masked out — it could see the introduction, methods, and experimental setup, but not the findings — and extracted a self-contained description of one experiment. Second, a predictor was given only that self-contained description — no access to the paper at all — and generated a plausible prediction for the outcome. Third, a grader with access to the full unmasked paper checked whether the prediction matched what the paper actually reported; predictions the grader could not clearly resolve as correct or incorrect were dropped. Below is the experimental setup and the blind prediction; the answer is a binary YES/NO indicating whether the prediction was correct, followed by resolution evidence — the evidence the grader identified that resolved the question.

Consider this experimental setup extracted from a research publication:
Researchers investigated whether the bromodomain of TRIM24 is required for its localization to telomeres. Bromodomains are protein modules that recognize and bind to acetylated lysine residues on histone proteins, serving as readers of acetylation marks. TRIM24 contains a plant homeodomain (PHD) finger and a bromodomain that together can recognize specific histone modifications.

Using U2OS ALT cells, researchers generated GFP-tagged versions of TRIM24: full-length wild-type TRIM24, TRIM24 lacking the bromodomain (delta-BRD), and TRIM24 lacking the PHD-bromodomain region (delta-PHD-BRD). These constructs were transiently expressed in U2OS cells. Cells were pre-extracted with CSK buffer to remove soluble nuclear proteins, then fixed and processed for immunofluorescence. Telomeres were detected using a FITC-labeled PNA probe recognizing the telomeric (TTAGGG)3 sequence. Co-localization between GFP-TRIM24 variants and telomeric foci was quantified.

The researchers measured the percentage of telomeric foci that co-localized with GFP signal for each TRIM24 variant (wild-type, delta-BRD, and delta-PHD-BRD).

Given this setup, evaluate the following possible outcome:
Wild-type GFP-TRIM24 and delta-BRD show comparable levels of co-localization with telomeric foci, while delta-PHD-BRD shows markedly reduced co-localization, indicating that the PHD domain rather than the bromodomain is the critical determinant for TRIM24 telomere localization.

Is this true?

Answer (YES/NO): NO